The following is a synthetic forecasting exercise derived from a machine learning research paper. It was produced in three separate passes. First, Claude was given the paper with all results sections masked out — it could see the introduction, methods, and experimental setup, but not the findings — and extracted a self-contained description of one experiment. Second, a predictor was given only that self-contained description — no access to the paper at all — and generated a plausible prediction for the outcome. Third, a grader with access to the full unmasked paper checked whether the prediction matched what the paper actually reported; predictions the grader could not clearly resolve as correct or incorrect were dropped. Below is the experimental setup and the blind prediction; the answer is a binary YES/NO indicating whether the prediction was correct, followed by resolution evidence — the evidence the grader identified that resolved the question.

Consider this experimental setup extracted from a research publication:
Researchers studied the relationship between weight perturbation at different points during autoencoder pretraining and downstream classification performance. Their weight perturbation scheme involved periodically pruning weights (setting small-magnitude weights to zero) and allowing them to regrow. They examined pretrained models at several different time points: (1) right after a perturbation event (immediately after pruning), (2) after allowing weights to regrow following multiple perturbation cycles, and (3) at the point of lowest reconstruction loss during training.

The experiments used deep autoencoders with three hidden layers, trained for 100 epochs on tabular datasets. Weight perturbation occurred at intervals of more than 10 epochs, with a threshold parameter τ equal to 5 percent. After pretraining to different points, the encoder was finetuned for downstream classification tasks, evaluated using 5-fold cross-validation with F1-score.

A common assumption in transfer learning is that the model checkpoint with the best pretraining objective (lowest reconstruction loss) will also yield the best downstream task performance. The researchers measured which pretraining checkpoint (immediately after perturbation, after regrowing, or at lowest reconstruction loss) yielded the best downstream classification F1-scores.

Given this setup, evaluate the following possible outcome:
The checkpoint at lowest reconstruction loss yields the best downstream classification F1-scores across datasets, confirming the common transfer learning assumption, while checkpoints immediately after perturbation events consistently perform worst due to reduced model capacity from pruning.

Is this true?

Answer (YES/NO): NO